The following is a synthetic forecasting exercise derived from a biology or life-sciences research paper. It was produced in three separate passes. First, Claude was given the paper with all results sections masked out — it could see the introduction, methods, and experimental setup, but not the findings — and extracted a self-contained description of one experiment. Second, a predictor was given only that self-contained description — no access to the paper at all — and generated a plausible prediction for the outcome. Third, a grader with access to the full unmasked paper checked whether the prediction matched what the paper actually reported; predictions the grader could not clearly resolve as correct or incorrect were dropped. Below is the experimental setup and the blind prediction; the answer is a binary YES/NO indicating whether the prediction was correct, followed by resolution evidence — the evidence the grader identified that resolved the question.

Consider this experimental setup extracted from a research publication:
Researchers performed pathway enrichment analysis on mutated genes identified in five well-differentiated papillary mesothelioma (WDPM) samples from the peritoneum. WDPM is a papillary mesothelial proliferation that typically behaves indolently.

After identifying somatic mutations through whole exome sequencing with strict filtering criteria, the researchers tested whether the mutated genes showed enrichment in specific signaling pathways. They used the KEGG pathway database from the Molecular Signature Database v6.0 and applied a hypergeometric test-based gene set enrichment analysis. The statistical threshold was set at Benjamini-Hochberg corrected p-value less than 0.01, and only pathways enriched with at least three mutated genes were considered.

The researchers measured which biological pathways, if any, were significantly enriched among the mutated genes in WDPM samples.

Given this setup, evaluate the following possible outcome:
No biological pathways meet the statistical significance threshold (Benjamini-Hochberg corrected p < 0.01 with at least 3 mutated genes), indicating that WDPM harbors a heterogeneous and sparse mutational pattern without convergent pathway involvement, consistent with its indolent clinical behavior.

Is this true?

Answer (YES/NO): NO